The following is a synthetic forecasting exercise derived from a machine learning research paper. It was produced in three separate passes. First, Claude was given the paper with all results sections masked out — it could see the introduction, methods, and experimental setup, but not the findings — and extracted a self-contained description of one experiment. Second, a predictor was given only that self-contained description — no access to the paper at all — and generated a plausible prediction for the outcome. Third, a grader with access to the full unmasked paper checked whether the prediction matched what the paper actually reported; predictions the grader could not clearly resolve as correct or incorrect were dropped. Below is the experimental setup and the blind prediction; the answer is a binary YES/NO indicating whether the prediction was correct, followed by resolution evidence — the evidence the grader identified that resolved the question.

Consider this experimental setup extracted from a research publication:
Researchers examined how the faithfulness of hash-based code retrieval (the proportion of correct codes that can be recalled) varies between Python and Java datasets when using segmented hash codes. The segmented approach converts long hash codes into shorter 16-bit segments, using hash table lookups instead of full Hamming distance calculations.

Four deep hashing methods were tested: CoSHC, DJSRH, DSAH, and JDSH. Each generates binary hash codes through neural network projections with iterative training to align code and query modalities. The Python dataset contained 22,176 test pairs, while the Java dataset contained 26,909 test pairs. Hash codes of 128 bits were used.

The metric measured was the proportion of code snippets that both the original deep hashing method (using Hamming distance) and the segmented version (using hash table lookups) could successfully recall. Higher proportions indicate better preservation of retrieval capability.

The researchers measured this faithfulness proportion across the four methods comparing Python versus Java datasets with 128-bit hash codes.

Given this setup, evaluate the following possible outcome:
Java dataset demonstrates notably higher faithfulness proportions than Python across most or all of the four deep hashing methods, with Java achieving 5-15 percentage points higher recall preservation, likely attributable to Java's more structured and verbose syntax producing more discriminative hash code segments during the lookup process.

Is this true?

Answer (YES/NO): NO